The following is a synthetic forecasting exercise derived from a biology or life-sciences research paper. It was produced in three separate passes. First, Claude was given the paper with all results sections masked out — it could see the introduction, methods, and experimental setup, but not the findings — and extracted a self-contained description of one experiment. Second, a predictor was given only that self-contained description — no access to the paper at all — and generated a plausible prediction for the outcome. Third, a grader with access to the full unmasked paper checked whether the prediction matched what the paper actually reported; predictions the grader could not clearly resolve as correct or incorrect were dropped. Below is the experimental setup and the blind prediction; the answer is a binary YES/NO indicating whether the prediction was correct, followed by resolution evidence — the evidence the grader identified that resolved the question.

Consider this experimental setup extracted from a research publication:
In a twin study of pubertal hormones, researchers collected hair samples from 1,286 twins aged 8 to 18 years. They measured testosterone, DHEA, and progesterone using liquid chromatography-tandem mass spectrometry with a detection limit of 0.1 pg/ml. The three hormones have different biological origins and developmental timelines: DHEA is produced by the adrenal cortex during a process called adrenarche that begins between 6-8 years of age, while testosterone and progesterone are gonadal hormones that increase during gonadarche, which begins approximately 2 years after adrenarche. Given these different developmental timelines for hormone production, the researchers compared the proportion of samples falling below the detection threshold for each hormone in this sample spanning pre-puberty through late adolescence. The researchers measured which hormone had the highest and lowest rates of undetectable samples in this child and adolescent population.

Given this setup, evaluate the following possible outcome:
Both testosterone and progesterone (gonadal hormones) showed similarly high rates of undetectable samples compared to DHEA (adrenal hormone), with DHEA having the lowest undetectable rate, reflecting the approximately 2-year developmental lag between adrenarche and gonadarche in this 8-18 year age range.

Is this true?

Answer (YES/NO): YES